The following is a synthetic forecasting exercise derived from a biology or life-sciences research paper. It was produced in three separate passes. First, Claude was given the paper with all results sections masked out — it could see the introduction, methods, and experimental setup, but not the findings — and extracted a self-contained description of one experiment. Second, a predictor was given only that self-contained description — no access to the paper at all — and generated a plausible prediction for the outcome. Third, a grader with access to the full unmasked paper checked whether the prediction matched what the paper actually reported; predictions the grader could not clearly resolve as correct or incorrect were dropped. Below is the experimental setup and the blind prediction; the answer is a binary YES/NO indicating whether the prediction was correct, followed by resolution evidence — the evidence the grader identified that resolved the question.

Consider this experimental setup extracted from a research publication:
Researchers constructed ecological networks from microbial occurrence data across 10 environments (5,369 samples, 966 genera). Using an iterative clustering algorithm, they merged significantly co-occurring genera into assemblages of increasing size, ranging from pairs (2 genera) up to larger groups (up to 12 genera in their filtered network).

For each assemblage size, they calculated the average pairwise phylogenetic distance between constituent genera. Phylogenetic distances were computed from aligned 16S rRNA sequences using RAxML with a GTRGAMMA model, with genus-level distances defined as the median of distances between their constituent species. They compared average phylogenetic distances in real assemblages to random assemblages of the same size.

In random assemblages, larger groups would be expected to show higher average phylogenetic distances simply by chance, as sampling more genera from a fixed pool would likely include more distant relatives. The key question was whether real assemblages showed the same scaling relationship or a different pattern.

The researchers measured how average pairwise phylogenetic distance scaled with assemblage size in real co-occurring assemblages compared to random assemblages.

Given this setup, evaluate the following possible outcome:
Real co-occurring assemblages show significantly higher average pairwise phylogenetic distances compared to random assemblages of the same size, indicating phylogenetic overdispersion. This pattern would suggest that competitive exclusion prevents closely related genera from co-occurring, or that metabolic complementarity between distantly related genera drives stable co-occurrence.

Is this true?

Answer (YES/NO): NO